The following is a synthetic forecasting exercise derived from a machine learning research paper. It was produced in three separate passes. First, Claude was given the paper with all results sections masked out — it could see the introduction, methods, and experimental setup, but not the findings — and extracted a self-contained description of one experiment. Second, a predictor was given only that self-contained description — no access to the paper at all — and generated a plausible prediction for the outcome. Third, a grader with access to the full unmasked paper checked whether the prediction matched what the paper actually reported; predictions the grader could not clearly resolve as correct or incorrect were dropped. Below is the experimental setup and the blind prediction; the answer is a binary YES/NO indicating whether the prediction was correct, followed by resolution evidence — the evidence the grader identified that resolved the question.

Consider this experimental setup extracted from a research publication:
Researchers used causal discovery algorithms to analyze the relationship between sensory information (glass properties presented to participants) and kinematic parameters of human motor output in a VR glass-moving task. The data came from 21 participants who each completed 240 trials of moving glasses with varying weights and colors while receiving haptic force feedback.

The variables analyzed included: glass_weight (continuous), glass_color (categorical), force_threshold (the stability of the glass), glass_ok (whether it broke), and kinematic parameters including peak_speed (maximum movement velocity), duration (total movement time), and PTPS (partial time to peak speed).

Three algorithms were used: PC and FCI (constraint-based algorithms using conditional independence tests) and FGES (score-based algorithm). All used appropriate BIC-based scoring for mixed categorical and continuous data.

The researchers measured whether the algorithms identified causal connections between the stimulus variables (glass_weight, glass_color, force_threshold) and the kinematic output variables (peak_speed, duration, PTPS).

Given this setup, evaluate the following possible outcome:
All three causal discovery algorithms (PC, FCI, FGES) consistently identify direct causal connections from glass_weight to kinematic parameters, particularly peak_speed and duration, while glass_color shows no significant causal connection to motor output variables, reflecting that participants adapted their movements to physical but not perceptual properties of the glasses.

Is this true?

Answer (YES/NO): NO